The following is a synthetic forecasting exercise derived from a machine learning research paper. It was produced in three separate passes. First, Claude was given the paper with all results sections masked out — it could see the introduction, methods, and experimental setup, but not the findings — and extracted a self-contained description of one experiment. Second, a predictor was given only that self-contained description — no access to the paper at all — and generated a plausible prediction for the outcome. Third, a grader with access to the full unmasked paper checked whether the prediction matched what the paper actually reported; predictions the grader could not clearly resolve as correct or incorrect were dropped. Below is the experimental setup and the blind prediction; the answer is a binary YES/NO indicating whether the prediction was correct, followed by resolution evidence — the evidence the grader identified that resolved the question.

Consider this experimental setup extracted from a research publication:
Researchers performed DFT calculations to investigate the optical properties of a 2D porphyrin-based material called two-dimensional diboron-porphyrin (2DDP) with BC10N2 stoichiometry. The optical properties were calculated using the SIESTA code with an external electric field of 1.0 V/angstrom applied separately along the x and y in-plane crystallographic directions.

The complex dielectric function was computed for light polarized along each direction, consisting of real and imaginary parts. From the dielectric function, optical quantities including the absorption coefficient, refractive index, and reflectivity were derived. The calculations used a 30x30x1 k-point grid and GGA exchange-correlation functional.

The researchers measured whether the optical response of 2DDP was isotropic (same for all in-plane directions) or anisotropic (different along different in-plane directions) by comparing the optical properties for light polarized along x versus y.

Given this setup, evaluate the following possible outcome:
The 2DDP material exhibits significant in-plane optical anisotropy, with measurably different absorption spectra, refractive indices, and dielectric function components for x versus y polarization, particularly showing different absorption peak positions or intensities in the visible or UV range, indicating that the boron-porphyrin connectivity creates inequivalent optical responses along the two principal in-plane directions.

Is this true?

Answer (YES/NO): NO